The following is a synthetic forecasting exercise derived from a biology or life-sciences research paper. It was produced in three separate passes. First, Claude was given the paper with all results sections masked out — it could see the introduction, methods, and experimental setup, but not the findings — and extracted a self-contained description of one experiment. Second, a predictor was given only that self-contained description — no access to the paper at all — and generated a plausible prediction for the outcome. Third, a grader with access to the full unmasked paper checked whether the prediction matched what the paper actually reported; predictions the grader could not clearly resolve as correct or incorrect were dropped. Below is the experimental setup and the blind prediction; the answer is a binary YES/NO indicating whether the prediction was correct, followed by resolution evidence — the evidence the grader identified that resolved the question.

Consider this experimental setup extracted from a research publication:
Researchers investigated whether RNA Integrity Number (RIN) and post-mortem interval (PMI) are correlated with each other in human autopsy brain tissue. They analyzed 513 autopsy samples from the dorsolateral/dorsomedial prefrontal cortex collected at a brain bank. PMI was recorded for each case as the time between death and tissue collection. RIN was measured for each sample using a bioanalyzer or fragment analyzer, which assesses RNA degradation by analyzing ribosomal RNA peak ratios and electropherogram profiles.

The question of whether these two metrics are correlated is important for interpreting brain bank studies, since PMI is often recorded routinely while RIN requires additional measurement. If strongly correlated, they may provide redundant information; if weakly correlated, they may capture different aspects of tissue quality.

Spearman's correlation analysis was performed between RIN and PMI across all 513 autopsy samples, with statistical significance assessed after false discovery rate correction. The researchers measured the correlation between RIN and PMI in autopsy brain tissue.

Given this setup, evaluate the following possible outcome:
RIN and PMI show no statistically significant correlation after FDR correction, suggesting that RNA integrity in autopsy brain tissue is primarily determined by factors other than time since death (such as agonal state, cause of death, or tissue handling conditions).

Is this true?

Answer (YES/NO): NO